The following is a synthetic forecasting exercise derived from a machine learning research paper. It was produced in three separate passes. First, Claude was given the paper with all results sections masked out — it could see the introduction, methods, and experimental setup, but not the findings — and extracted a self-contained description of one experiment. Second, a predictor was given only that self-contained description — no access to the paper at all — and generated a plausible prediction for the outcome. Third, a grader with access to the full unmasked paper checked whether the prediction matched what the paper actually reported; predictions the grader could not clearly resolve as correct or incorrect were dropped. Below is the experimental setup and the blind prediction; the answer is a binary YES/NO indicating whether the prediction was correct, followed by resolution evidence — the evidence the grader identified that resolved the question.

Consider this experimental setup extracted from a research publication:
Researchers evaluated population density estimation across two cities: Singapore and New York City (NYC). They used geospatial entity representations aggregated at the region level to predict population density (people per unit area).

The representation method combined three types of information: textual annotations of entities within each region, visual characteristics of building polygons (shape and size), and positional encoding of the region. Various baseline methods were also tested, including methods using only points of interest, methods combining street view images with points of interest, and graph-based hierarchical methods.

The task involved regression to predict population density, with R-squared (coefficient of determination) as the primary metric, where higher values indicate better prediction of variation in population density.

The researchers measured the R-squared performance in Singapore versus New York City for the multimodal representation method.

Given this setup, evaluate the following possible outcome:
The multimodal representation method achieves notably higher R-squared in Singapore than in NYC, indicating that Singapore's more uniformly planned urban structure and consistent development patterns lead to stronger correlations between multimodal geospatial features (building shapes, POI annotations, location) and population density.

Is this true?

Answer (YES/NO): YES